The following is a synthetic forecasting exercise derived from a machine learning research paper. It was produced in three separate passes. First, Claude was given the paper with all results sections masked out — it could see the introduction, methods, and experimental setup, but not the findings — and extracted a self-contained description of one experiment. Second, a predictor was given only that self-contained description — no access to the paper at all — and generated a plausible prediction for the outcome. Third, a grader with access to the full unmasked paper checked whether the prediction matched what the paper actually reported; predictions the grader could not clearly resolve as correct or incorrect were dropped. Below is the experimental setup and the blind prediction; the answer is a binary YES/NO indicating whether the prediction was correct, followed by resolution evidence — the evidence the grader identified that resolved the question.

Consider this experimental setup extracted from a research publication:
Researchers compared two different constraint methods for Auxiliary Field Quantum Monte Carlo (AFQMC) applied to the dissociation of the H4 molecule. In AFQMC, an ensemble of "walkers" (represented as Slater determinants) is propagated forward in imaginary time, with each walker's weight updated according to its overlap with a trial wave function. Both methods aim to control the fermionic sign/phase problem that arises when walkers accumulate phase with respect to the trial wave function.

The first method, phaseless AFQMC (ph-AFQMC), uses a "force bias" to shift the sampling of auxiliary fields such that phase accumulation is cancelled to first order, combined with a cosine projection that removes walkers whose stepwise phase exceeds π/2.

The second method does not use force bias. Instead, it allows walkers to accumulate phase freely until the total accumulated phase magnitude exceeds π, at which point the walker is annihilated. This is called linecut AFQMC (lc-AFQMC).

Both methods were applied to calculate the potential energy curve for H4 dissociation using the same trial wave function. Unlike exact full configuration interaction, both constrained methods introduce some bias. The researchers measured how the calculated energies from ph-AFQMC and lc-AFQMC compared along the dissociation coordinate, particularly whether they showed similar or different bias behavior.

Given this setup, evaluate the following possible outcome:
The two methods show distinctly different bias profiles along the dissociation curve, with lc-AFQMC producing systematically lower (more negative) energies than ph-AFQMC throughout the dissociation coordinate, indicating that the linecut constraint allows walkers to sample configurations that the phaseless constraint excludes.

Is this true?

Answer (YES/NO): NO